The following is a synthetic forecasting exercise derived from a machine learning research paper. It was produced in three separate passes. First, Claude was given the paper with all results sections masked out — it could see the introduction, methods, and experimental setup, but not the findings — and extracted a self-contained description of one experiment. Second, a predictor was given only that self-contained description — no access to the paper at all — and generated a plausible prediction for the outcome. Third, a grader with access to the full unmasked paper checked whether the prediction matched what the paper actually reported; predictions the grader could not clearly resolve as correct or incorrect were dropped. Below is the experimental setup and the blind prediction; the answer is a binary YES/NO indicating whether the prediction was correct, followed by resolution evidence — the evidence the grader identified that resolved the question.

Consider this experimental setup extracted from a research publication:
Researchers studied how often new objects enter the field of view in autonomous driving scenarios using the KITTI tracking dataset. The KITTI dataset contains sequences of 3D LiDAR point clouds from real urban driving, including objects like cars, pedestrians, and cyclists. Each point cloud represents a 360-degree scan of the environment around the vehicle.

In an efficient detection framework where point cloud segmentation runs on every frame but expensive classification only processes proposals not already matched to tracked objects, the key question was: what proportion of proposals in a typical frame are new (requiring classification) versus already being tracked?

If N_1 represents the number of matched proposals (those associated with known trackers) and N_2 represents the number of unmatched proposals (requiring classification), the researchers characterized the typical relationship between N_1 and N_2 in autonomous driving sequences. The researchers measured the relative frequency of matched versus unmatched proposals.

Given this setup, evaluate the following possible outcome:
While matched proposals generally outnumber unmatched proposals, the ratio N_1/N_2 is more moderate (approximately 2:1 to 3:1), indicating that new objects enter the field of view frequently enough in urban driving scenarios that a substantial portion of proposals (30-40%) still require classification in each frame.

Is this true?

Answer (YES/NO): NO